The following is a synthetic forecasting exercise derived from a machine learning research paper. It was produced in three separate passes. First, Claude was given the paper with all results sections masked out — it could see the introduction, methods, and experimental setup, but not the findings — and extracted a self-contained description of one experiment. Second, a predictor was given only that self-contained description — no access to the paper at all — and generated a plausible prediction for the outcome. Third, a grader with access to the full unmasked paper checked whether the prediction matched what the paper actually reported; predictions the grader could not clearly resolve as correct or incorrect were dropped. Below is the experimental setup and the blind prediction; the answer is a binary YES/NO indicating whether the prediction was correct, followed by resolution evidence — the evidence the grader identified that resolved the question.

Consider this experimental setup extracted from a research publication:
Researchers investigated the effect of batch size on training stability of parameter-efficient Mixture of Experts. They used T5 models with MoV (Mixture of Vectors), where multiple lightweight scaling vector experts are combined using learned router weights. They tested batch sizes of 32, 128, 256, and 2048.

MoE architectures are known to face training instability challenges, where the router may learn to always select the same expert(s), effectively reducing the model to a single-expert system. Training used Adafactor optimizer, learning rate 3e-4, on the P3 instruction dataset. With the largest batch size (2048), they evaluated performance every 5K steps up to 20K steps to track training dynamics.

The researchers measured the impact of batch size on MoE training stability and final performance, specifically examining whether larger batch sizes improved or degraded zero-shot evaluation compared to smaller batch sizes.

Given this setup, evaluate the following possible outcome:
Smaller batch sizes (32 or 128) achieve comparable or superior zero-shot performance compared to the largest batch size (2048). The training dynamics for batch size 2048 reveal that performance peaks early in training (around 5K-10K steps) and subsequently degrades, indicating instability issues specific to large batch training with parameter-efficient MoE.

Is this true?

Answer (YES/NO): YES